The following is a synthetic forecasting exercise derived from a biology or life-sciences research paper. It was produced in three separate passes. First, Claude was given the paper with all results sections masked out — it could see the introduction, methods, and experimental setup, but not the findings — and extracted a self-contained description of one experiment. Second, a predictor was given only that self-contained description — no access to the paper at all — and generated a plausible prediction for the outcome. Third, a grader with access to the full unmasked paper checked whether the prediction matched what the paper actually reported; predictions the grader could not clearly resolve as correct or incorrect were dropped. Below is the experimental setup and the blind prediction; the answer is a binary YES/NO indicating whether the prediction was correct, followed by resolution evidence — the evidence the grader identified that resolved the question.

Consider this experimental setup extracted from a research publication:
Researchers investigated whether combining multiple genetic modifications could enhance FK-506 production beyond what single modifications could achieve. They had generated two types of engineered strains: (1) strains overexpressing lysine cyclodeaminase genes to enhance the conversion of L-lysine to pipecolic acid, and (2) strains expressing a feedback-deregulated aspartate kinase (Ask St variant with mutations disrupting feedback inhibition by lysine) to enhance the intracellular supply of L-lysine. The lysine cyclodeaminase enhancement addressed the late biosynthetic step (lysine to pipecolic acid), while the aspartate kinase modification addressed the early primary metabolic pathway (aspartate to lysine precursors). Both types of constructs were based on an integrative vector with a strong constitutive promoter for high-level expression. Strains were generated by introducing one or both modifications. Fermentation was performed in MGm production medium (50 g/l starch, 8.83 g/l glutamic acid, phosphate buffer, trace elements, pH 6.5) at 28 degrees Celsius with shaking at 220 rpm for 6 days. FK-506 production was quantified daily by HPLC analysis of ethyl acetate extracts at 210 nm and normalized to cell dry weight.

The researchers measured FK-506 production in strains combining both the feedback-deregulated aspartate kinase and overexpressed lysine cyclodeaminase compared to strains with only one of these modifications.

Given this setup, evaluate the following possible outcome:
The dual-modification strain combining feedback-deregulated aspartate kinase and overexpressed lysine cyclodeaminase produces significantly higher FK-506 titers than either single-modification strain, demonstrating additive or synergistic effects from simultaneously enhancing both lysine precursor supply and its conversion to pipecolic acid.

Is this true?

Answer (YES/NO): YES